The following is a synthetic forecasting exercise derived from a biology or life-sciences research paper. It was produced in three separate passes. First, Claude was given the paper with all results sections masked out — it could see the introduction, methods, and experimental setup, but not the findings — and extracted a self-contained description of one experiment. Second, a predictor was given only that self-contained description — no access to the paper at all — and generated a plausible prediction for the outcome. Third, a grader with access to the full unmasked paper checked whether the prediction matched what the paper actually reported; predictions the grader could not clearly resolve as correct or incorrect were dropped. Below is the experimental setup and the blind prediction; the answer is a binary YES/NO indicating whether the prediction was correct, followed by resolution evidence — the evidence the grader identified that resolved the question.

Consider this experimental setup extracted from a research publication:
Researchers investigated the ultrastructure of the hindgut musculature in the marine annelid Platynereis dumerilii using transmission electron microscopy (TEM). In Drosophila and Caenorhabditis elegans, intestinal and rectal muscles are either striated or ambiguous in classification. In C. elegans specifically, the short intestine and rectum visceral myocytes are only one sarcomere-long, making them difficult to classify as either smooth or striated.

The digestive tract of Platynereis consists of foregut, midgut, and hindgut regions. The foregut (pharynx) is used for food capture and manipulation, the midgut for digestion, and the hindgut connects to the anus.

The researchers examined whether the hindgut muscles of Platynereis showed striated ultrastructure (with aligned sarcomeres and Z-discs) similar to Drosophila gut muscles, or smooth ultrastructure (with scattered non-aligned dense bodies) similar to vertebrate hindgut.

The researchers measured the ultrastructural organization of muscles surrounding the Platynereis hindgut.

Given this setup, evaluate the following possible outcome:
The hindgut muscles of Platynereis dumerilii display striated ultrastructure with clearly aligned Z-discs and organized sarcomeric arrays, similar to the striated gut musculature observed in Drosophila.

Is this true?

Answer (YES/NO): NO